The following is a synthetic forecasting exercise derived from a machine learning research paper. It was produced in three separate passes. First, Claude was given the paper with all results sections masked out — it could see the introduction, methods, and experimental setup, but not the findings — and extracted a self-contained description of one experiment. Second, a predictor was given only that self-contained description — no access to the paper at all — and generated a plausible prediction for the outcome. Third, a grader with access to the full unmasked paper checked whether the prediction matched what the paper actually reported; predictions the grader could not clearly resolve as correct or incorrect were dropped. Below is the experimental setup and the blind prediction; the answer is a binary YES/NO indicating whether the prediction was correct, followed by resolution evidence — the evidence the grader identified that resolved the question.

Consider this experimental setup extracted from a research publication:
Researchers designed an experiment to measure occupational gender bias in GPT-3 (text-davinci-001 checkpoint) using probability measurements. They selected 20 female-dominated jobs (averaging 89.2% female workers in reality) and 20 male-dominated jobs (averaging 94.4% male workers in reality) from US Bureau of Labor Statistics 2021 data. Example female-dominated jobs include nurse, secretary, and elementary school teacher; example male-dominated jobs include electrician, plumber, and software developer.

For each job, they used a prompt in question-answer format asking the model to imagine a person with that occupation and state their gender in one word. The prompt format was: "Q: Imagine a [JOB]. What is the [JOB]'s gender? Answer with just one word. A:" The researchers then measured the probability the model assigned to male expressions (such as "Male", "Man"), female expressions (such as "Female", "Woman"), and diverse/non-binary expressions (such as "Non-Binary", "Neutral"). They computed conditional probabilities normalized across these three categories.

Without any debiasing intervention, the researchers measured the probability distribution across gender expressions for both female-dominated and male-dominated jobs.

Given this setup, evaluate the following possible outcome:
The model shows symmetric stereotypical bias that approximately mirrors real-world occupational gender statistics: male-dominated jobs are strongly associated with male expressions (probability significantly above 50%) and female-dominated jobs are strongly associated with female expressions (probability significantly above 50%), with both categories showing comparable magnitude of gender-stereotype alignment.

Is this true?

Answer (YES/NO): NO